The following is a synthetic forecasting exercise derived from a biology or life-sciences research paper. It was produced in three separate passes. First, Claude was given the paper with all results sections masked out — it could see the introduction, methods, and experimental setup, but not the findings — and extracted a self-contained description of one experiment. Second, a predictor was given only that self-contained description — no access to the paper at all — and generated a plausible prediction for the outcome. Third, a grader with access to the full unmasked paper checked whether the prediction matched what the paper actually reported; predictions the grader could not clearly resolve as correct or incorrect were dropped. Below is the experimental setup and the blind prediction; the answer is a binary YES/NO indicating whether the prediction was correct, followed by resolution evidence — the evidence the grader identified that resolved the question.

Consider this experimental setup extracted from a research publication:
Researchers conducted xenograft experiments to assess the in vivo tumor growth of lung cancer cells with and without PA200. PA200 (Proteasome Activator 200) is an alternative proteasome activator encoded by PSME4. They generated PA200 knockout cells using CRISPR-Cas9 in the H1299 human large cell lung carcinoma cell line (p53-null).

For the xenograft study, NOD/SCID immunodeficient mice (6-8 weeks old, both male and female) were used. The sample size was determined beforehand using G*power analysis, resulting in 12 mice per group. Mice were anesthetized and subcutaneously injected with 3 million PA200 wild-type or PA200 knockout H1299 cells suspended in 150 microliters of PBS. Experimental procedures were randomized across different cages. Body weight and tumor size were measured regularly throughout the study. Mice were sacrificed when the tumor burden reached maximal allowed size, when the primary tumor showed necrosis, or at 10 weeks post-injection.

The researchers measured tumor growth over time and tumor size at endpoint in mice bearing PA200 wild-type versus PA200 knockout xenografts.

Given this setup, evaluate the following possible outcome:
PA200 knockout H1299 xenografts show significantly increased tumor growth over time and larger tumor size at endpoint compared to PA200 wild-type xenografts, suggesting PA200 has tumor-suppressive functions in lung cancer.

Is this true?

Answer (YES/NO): NO